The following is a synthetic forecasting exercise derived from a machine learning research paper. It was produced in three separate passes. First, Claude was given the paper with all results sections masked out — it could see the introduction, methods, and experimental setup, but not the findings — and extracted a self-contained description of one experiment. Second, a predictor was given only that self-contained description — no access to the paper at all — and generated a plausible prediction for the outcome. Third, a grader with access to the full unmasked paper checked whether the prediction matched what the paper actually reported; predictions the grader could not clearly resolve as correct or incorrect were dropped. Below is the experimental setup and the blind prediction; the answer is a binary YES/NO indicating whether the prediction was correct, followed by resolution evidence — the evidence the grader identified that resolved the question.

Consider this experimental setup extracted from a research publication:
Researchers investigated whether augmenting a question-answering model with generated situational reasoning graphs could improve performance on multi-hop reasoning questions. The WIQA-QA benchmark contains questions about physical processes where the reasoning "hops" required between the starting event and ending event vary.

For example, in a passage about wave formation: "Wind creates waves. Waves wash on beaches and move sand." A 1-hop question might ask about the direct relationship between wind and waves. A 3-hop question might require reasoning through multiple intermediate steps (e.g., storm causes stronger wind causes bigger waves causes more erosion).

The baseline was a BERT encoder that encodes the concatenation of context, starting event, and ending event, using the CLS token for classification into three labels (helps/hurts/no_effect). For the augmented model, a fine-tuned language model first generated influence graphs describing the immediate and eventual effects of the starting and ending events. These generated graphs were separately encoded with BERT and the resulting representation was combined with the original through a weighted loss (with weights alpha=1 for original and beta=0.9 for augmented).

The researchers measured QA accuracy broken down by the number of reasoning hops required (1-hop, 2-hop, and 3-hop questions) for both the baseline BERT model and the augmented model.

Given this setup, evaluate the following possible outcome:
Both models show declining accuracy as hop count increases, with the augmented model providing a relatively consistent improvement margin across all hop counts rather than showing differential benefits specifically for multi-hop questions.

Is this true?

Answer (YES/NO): NO